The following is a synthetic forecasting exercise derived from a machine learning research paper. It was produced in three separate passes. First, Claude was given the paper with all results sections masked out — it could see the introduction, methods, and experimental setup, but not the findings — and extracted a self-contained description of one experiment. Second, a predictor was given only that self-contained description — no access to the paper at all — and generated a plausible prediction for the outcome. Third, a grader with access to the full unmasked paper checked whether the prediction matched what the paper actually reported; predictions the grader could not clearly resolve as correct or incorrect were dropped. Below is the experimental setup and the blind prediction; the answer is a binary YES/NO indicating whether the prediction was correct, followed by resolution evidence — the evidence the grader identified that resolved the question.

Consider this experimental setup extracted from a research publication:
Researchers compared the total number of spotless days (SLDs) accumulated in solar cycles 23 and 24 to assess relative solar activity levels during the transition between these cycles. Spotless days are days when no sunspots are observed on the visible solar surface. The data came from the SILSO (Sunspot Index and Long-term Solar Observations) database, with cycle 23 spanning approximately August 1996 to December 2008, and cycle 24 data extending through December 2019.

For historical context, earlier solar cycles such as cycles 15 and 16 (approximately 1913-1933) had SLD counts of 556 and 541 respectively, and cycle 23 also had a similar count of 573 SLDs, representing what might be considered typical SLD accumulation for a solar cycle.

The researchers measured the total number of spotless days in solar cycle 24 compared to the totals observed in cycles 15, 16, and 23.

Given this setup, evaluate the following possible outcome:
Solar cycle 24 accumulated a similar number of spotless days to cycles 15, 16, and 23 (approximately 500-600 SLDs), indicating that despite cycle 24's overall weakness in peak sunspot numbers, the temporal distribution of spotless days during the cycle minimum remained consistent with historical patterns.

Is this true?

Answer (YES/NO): NO